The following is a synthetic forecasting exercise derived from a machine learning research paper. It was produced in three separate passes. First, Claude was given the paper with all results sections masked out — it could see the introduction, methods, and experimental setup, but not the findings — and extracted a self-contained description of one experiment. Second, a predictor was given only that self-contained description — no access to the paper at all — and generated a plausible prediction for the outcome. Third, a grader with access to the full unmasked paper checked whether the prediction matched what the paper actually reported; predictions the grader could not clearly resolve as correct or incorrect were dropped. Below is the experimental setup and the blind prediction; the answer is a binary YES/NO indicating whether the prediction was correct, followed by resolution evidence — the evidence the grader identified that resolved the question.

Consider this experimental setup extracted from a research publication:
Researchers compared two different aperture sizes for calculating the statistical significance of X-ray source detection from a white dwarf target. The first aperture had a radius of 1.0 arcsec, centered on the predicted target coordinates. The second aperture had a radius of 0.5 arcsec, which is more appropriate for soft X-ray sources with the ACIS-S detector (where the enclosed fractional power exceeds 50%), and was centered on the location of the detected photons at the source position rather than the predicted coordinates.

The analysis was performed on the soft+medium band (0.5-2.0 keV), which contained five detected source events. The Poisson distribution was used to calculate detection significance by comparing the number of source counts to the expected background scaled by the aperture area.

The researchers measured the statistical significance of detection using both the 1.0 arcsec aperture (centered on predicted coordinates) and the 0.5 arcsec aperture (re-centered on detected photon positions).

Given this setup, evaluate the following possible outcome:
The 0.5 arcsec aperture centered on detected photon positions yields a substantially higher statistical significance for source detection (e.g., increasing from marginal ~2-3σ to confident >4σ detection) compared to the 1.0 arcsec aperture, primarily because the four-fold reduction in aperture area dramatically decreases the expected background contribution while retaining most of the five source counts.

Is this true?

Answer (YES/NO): NO